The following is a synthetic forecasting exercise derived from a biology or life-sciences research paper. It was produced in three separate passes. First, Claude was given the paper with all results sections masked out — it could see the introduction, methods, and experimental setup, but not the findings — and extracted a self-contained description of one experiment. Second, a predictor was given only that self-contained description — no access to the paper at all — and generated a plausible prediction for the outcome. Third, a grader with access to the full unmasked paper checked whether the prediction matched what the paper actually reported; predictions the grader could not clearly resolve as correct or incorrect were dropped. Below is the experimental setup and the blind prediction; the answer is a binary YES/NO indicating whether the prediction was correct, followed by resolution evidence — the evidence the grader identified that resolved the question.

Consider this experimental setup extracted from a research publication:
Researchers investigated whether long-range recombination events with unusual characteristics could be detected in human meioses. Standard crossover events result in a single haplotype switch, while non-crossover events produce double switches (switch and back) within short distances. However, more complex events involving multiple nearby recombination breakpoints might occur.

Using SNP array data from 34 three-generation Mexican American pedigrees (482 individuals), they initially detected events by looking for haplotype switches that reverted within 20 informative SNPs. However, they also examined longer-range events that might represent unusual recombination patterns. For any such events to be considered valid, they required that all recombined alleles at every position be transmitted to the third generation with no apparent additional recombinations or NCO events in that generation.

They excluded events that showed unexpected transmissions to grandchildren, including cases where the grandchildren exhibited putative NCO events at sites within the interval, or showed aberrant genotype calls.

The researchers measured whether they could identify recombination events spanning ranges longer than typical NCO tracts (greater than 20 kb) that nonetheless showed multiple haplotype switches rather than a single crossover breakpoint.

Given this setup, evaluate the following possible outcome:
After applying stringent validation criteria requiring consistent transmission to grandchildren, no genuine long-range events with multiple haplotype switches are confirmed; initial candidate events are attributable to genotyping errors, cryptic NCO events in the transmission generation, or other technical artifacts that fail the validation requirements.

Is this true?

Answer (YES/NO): NO